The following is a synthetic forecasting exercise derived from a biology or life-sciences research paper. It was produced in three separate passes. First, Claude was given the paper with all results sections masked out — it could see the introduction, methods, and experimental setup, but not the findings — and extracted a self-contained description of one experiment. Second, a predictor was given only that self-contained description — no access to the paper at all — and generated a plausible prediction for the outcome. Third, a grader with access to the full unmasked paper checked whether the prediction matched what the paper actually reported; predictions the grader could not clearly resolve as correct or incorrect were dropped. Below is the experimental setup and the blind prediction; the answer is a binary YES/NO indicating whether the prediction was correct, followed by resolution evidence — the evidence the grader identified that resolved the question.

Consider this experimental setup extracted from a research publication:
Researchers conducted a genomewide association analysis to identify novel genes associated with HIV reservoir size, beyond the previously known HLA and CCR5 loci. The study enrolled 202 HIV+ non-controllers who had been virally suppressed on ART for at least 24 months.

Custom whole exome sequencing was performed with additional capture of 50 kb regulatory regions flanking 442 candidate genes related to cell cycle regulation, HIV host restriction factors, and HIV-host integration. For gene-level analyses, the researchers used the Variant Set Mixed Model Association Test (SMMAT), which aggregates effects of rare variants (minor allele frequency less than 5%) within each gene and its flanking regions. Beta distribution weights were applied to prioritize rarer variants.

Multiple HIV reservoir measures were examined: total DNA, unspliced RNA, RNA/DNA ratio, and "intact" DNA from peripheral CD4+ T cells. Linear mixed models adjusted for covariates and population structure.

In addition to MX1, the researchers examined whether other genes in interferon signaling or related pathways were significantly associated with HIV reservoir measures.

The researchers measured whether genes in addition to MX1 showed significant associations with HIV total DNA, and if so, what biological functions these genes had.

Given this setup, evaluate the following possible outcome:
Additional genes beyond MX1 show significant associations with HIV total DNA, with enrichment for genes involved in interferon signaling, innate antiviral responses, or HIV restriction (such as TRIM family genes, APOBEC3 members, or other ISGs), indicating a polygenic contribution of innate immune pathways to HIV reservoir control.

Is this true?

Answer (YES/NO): NO